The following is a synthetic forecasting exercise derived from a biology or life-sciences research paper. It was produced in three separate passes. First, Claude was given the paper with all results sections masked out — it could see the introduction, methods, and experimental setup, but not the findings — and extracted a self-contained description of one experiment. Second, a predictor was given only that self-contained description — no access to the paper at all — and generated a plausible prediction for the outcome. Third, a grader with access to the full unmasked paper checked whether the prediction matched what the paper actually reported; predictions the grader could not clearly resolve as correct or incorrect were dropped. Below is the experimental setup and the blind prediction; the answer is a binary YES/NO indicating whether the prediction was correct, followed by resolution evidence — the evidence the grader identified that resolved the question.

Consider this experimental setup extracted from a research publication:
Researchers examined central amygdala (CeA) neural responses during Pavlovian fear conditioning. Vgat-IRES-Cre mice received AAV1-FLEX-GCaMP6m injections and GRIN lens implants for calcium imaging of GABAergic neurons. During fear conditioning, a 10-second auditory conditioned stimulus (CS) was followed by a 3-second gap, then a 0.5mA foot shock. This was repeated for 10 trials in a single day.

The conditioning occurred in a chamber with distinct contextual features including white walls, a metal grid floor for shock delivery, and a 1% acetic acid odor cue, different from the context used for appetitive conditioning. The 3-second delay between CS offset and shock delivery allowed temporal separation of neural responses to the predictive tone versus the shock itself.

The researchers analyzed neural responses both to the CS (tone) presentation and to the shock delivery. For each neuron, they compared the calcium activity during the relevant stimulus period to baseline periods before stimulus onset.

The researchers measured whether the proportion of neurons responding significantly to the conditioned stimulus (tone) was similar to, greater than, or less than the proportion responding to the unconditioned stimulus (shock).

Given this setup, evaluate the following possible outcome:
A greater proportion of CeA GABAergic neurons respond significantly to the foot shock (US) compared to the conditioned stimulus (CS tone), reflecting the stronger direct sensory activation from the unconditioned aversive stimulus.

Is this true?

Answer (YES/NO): YES